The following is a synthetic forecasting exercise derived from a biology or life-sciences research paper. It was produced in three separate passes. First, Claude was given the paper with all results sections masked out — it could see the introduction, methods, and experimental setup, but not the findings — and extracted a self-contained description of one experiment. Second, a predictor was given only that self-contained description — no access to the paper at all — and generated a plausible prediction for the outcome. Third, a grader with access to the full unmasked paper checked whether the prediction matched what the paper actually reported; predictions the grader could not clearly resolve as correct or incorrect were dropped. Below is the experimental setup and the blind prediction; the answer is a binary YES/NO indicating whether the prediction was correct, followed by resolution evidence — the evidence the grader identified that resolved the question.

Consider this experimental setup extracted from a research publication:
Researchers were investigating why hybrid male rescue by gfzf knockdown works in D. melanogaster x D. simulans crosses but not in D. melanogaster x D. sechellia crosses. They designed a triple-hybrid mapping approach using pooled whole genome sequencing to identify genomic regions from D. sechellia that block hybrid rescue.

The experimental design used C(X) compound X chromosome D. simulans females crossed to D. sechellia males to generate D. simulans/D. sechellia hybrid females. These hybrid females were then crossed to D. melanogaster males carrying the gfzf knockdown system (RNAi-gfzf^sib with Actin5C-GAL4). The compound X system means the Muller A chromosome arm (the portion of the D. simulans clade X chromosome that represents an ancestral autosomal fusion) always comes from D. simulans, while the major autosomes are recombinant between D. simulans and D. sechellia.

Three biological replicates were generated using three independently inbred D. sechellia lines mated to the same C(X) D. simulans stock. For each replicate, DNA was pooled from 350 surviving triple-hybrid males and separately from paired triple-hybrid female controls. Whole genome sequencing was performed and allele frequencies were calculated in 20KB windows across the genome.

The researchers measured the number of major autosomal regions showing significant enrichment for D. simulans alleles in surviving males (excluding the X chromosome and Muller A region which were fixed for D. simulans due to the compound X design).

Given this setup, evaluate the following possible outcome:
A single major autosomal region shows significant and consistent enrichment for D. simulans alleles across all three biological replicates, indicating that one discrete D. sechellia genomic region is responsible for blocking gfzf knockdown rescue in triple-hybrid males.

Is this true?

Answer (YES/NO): NO